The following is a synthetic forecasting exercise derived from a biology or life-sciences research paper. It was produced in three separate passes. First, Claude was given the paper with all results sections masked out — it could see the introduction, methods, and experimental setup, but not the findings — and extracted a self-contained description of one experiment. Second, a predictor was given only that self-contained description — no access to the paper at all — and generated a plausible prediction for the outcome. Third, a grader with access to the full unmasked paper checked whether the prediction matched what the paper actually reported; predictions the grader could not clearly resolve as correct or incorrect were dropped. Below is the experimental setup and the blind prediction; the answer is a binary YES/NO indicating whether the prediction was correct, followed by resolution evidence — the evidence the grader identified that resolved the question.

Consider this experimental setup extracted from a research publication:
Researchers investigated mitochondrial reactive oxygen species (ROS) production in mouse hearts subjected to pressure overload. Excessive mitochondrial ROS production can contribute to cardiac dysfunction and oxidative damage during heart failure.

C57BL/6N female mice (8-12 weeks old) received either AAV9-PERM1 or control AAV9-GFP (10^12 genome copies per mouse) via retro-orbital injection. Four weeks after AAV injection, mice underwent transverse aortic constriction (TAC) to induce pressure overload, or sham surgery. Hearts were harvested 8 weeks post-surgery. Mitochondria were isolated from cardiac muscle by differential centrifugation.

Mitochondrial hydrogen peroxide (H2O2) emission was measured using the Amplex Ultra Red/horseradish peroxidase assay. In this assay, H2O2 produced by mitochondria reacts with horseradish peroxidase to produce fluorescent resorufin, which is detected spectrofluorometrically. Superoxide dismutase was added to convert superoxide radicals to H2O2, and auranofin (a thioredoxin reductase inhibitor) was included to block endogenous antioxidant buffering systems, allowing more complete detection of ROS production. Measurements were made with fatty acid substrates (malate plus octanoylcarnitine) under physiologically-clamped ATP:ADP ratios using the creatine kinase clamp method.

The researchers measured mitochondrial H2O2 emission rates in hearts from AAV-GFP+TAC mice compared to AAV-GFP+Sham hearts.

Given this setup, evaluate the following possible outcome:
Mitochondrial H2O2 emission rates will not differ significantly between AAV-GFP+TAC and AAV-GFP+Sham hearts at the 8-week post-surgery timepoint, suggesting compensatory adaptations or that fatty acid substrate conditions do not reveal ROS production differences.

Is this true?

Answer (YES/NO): NO